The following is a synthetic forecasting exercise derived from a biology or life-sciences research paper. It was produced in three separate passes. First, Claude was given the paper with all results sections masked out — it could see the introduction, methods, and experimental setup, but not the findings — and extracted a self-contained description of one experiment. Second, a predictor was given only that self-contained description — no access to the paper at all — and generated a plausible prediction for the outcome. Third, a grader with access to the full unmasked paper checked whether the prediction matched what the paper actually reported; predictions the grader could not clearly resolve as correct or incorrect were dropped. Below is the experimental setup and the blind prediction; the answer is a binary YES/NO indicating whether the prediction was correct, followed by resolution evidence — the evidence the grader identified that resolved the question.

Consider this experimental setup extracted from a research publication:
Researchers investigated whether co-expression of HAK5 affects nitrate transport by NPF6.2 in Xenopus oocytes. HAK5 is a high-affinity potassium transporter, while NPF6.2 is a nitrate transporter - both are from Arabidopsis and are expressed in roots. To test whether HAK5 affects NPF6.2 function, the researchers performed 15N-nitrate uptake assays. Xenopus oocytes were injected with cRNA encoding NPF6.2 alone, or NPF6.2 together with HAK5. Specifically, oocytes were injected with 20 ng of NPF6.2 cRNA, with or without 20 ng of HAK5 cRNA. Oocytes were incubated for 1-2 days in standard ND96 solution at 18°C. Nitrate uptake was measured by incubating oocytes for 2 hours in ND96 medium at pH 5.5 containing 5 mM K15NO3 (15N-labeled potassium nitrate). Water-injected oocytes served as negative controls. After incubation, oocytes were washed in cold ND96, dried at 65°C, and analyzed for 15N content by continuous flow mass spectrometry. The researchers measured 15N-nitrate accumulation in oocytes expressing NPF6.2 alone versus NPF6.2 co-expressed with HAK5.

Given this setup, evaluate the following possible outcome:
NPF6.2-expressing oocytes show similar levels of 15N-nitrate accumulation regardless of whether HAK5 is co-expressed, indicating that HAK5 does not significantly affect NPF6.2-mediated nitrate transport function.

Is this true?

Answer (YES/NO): NO